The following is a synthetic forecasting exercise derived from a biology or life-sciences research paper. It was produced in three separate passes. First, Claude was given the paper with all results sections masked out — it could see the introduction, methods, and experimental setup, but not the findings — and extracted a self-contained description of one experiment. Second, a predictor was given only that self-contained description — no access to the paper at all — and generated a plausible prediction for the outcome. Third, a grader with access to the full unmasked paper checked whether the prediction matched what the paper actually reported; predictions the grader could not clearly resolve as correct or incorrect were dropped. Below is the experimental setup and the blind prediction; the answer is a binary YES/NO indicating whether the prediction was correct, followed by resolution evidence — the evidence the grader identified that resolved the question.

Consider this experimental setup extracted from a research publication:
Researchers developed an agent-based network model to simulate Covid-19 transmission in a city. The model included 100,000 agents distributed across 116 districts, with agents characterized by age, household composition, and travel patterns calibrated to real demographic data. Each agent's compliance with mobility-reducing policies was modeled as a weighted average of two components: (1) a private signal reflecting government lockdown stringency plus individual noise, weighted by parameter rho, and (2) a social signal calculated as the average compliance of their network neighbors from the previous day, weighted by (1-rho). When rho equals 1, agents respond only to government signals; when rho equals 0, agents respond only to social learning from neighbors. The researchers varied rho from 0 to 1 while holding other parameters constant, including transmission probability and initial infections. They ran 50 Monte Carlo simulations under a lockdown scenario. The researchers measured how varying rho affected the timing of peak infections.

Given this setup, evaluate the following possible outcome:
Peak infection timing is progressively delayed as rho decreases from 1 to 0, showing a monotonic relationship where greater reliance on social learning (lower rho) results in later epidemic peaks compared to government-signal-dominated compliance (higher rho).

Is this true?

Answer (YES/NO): NO